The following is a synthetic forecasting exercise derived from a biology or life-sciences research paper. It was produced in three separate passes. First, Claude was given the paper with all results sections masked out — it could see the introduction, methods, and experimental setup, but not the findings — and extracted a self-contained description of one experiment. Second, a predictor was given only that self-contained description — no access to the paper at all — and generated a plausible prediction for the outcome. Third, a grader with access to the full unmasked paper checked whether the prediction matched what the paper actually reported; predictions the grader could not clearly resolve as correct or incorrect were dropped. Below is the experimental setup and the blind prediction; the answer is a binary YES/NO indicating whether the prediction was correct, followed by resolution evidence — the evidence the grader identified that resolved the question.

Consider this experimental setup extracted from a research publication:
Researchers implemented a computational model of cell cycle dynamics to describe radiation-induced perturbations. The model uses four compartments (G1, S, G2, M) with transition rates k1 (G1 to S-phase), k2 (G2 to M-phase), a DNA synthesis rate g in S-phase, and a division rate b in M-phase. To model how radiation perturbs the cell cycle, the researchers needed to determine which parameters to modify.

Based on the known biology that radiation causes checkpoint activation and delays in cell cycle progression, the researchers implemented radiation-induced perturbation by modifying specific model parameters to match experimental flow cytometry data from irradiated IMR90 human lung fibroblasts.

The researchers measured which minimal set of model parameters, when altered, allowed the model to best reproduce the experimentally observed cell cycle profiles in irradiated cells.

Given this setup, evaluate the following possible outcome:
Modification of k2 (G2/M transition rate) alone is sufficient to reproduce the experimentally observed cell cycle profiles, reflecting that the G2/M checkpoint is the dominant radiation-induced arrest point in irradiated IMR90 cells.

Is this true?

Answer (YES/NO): NO